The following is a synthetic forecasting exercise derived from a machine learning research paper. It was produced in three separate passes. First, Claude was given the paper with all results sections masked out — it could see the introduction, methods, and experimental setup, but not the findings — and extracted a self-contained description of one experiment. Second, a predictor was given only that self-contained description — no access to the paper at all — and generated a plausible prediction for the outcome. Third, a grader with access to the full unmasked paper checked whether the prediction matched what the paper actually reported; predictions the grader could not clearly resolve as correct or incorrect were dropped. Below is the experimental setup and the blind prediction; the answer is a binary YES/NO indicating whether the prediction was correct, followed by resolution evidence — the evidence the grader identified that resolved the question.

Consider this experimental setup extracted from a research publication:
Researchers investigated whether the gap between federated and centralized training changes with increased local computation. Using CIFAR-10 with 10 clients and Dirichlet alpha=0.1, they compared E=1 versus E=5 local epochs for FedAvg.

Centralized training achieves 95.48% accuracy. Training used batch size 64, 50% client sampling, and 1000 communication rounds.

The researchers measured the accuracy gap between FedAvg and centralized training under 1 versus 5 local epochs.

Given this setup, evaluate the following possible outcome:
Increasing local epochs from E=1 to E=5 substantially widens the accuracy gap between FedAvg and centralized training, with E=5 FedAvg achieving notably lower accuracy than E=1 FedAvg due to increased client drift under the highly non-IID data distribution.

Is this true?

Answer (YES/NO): NO